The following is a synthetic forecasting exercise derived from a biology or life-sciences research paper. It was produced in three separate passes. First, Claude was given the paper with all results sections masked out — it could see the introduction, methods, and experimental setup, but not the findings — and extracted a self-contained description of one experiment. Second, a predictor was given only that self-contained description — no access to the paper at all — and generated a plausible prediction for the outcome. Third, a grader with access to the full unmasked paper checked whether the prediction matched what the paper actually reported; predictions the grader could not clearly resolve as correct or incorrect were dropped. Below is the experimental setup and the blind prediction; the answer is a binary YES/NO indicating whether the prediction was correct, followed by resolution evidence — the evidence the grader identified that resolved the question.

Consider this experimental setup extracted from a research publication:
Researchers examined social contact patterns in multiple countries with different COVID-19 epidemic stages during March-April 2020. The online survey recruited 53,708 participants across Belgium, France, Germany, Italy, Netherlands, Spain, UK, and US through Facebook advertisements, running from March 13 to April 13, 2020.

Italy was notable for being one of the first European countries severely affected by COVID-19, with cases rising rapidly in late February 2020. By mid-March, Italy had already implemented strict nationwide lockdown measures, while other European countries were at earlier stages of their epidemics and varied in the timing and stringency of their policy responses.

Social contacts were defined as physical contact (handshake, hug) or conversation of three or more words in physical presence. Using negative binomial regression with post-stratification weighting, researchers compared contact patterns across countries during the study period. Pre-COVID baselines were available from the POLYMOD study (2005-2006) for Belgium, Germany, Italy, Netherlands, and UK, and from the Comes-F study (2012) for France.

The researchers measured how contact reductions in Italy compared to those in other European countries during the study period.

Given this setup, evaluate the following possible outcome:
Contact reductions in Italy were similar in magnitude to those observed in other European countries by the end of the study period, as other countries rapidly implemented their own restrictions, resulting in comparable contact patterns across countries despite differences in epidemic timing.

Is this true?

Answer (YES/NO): NO